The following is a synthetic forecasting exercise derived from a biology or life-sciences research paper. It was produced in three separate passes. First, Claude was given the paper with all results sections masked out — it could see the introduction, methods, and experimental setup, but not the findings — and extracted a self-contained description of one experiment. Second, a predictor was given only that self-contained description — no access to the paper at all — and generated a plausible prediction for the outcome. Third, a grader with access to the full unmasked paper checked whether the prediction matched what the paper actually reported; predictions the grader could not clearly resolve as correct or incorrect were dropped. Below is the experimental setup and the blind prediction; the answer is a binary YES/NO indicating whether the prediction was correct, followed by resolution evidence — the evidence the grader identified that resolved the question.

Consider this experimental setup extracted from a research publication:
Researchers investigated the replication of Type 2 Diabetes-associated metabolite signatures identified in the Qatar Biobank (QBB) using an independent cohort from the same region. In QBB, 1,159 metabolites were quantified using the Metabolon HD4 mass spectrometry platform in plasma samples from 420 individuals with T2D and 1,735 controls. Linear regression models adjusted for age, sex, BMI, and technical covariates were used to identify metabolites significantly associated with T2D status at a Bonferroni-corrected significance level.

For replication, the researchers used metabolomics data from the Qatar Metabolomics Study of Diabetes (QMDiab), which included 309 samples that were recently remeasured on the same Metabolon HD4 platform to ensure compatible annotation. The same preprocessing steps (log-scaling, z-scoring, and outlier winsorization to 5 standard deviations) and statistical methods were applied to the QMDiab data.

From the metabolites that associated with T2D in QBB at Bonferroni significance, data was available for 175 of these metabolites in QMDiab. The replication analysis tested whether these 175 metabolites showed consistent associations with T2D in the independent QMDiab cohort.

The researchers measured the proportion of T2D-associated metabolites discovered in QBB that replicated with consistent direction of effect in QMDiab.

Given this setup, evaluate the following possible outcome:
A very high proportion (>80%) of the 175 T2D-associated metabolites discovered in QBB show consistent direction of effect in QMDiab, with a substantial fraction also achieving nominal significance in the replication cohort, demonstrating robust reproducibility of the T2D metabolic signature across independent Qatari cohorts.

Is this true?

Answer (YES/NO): YES